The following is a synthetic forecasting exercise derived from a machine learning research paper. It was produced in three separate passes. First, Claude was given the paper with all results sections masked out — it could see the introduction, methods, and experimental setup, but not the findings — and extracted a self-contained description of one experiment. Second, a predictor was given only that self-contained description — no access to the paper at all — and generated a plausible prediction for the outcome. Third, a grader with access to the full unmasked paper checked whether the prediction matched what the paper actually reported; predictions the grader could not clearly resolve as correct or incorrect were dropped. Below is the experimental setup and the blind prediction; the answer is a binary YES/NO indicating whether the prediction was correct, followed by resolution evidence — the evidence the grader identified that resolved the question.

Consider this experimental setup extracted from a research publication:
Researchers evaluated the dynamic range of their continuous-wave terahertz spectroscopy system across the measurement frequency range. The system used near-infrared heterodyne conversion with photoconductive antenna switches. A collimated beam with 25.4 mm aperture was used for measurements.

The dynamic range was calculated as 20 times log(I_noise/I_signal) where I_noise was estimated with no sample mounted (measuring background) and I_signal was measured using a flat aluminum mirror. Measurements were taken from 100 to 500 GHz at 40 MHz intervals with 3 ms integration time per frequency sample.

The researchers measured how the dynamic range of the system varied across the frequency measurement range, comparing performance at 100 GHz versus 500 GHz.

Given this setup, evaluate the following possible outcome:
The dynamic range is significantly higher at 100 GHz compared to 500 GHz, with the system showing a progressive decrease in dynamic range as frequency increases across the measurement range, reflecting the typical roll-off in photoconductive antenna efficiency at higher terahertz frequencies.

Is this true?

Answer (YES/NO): NO